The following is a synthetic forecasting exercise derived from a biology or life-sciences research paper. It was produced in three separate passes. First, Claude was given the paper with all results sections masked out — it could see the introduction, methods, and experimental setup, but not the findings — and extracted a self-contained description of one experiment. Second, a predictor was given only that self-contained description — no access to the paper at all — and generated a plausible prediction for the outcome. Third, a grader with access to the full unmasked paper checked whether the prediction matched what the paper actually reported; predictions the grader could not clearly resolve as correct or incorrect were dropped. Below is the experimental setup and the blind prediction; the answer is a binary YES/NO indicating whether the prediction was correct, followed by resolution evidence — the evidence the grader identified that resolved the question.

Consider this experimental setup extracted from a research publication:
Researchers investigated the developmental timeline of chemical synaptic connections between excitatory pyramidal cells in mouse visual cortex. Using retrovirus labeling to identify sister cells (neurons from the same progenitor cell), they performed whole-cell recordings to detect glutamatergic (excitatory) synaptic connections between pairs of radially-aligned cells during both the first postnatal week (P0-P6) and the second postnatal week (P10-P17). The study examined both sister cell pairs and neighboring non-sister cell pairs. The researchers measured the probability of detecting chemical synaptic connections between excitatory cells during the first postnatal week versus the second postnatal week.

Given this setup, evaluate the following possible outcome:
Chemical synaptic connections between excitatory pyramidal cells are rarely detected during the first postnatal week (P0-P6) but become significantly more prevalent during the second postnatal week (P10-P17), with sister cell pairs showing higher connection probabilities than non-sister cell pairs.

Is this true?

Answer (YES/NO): NO